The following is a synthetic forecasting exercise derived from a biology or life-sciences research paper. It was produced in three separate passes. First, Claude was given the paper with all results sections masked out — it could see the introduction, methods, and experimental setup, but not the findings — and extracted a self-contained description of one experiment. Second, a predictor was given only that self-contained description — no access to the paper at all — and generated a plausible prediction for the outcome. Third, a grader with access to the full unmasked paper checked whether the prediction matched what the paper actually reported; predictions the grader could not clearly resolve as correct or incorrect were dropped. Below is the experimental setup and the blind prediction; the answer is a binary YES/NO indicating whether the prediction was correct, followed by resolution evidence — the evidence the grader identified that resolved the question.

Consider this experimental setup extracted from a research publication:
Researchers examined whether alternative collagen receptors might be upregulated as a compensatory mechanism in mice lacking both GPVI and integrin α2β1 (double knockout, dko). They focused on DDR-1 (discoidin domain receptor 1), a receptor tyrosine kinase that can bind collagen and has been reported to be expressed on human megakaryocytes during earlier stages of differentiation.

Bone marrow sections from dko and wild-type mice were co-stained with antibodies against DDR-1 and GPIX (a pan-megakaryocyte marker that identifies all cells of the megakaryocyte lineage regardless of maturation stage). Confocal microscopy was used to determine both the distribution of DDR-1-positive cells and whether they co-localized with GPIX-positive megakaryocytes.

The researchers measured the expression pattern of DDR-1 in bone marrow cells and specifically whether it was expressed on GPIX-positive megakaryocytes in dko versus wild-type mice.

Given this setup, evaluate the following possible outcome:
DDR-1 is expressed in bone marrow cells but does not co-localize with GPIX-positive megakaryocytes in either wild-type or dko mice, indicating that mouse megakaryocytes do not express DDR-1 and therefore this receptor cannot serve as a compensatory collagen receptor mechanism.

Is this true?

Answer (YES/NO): YES